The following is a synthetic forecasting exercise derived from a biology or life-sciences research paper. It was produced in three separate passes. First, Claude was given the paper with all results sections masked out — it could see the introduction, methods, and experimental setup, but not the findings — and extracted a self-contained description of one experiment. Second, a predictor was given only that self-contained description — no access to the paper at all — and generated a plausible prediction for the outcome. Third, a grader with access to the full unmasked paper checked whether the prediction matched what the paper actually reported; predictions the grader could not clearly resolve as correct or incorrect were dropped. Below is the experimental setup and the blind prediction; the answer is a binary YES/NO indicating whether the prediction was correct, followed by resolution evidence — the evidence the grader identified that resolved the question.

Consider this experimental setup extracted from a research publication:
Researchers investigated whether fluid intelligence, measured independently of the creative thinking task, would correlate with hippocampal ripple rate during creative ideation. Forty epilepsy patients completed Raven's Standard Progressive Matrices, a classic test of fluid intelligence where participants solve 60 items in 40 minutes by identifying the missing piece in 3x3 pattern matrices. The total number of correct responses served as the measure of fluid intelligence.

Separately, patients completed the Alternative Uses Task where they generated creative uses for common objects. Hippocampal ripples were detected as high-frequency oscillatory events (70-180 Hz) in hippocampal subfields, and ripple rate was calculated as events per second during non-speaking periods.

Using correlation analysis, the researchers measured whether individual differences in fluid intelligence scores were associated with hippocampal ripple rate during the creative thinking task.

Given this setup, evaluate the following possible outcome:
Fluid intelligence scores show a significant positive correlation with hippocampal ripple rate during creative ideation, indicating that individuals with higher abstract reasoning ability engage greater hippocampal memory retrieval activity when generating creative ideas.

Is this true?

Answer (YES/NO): NO